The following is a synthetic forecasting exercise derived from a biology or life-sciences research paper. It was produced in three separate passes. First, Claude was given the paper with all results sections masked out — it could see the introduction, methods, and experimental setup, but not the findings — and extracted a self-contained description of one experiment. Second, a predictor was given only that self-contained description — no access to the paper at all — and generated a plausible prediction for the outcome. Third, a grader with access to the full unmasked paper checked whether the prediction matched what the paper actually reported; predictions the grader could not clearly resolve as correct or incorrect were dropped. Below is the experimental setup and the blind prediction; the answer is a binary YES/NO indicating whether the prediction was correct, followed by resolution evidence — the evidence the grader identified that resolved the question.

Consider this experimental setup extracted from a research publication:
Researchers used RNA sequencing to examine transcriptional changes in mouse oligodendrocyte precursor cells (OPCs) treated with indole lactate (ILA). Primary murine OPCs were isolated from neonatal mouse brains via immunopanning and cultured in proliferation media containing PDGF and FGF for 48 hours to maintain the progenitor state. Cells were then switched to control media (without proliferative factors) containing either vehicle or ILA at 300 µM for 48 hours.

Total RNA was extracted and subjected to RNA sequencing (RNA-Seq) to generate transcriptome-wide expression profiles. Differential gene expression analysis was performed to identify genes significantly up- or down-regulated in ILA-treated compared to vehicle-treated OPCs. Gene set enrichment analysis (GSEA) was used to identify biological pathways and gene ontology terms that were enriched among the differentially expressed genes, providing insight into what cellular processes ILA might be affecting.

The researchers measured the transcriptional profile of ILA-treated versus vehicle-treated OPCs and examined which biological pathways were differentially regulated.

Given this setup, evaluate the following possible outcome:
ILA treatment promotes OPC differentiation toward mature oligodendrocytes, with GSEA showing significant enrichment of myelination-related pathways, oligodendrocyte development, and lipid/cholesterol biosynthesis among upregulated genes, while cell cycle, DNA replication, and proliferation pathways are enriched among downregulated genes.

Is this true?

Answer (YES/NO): NO